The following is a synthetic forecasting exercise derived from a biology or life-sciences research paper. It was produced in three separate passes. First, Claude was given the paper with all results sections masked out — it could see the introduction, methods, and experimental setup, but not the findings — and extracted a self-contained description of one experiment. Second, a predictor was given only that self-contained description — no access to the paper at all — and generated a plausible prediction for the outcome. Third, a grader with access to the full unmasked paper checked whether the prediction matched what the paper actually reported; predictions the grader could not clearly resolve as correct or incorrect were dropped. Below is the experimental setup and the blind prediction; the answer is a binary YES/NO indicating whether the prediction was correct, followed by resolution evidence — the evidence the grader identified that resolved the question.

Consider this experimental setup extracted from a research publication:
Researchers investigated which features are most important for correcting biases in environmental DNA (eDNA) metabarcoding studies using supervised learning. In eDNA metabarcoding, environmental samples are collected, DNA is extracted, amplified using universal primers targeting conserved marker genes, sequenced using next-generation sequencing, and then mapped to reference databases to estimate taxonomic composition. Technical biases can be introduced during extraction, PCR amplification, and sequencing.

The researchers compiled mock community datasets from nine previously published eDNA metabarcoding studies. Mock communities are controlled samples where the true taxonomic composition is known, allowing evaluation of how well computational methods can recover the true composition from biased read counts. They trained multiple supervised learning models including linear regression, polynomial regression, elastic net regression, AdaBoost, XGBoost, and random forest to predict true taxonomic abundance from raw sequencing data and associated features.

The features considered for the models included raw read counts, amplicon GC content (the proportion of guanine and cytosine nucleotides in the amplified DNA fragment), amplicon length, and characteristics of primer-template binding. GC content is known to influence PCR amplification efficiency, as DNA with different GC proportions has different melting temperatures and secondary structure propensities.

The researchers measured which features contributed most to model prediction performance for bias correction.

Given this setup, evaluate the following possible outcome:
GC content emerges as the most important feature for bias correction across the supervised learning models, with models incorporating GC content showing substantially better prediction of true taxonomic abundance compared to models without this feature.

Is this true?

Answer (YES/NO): NO